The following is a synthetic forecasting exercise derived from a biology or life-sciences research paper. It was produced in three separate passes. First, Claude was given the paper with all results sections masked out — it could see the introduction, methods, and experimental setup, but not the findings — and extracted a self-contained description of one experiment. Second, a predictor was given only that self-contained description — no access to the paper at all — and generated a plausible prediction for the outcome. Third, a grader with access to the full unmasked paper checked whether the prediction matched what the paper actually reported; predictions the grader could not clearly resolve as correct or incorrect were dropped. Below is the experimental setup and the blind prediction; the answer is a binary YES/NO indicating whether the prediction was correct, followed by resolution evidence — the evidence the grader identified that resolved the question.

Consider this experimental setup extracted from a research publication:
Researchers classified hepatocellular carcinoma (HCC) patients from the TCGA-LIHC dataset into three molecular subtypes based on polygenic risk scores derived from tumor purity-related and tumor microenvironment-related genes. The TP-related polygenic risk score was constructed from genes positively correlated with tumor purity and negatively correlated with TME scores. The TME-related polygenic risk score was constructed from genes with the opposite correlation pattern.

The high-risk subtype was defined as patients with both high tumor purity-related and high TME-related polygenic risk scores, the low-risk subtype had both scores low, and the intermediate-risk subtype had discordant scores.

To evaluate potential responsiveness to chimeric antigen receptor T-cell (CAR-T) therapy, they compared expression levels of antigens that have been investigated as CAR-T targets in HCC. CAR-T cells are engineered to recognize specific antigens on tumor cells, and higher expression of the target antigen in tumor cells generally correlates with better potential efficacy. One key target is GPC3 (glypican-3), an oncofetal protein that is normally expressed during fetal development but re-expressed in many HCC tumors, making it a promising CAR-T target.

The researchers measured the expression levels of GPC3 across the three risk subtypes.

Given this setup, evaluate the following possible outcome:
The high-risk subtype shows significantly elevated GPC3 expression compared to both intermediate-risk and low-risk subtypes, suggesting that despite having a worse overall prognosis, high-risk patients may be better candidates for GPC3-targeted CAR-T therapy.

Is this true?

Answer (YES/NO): NO